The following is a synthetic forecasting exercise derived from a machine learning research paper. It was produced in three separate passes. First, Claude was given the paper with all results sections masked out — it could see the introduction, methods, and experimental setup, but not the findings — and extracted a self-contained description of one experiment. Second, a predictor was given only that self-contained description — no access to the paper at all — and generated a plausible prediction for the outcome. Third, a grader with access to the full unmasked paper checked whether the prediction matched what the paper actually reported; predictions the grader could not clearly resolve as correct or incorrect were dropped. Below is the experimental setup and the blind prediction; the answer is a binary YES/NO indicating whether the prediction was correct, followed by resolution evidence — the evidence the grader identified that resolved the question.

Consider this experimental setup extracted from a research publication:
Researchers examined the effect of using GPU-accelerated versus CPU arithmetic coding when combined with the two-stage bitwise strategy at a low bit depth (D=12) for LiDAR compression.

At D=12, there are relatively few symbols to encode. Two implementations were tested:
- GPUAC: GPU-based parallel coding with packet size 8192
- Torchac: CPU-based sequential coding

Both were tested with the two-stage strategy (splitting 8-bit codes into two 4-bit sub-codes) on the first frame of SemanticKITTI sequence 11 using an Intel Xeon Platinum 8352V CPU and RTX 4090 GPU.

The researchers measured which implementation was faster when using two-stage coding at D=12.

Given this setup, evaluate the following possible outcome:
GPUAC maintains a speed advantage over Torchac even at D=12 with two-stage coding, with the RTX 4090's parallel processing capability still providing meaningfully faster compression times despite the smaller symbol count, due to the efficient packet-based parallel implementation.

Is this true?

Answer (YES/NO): NO